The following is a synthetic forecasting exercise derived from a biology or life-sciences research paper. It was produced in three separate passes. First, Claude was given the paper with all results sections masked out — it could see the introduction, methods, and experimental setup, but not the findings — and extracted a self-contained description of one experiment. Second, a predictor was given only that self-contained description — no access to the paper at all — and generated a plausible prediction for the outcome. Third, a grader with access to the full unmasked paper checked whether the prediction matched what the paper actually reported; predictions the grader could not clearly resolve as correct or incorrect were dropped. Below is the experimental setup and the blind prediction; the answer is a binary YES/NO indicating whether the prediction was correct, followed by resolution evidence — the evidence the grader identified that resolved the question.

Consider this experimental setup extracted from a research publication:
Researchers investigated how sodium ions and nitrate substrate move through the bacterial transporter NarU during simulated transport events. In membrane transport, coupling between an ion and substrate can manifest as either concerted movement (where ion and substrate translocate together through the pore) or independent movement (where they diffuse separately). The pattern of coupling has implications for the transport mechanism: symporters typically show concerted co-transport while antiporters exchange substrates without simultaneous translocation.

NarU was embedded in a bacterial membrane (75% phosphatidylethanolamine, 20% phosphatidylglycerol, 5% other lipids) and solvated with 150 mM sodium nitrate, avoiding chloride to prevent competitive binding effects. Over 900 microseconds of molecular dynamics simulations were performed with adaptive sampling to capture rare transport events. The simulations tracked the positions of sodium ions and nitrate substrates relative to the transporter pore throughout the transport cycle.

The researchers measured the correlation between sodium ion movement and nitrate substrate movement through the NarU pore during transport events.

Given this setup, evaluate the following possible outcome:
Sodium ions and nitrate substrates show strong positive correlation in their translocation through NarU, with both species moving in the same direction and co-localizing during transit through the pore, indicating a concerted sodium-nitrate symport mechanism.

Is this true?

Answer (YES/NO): YES